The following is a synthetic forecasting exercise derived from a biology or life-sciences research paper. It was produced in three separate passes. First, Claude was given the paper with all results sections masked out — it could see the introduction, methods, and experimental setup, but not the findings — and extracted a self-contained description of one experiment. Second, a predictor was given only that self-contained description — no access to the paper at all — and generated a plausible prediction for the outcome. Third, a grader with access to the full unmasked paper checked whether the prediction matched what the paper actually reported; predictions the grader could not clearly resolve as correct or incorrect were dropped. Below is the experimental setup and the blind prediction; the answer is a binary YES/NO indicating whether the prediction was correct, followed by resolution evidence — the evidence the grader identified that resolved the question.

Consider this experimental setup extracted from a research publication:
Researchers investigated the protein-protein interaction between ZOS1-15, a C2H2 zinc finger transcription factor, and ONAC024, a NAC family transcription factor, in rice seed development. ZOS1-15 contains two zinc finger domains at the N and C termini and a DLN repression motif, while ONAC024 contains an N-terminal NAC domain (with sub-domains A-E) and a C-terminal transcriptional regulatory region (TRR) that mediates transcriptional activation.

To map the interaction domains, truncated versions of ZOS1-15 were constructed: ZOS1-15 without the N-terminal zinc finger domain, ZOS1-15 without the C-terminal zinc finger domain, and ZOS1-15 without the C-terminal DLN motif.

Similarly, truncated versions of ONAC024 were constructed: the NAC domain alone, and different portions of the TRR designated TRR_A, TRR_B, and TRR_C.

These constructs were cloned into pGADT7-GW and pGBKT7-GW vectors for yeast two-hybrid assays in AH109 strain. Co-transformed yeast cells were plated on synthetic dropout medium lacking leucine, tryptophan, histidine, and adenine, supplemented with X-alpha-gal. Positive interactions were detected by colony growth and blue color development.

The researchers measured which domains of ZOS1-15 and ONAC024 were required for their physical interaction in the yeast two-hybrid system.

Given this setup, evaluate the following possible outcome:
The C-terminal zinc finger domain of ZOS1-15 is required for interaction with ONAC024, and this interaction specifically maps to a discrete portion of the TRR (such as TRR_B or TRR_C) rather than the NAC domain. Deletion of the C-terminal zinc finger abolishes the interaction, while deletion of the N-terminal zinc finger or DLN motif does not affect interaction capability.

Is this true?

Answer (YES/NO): NO